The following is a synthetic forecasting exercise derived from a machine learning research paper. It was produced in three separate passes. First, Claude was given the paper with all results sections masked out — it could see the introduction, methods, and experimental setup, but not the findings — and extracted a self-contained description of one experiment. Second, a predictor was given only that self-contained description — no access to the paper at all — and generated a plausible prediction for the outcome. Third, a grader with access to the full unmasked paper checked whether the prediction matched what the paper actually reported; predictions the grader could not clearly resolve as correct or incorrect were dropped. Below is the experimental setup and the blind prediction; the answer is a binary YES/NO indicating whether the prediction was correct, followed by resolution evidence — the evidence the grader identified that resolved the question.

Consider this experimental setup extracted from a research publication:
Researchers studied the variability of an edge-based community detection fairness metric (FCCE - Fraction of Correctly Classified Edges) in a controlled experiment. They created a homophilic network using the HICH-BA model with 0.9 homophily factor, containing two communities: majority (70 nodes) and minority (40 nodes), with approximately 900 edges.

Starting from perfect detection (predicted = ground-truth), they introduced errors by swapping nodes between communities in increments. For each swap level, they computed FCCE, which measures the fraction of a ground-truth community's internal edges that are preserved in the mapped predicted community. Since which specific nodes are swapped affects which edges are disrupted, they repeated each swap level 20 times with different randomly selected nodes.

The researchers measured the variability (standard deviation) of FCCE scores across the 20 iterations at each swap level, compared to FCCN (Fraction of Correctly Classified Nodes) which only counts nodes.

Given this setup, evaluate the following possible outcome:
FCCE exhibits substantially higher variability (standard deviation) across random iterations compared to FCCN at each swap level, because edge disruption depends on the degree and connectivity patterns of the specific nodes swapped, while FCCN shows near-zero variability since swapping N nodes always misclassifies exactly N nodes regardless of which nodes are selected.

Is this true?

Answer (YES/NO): YES